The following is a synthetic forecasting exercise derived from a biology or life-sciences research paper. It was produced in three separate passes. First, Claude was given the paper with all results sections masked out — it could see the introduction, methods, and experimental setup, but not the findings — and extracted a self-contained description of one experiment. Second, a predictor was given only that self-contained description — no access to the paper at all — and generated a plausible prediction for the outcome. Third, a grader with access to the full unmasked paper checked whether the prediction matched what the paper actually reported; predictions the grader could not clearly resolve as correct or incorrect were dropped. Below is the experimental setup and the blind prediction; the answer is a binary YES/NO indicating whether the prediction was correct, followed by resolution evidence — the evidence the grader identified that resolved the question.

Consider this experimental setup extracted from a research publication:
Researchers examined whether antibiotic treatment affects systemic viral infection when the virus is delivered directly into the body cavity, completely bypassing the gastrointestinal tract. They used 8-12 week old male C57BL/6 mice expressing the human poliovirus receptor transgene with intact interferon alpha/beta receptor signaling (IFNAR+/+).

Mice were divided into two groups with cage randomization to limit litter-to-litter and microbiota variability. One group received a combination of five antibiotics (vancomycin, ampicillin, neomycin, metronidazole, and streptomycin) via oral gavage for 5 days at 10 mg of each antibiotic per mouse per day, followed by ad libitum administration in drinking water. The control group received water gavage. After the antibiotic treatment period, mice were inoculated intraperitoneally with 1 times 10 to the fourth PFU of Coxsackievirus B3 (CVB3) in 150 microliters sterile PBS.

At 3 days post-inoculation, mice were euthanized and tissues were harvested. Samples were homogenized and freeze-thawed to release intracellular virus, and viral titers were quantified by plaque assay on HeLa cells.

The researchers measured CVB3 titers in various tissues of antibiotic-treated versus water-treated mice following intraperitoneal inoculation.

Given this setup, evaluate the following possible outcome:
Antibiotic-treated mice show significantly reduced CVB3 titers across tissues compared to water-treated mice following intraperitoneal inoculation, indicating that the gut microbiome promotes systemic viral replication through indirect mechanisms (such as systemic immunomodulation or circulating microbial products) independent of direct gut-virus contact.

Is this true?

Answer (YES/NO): NO